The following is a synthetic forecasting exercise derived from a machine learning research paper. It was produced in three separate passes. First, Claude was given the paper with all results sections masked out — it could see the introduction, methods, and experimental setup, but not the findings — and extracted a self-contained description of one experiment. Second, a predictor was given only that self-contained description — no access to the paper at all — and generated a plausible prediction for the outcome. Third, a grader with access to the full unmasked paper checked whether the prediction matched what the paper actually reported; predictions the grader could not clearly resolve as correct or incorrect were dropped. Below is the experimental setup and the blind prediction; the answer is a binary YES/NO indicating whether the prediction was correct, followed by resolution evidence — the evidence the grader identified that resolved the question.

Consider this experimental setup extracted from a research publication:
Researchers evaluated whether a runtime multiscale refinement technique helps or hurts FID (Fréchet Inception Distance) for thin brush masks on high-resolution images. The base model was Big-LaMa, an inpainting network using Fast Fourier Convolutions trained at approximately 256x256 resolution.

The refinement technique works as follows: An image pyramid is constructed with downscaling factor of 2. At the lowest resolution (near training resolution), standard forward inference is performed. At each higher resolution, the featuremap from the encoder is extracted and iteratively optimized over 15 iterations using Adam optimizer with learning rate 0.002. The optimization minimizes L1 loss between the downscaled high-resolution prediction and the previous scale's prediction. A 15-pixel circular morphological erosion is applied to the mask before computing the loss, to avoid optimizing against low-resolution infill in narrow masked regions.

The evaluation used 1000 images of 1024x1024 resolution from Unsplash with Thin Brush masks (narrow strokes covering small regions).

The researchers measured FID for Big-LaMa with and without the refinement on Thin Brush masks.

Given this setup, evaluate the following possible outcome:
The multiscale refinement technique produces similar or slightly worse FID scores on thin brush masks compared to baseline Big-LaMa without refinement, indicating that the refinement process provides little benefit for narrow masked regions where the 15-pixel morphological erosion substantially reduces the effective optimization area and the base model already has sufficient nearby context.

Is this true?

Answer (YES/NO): YES